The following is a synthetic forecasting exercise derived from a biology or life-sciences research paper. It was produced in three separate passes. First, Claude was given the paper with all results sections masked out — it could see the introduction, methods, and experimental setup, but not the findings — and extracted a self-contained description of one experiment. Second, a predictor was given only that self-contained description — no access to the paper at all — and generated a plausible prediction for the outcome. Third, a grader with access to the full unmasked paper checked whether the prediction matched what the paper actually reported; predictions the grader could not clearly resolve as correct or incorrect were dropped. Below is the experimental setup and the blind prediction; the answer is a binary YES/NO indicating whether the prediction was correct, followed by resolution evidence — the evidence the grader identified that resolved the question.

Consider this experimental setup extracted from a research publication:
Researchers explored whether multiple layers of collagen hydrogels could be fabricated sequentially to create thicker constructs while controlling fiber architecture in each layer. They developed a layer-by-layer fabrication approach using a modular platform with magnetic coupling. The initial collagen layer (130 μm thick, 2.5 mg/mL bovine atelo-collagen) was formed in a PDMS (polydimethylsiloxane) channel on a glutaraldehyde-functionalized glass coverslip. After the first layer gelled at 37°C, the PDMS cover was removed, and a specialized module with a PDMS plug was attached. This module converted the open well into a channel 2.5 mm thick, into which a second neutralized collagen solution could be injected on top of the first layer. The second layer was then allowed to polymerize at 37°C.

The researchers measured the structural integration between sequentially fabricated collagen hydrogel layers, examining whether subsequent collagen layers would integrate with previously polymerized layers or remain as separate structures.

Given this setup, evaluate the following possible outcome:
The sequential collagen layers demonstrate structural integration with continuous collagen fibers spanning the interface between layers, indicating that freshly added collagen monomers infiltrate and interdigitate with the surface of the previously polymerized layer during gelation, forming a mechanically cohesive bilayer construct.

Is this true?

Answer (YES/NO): NO